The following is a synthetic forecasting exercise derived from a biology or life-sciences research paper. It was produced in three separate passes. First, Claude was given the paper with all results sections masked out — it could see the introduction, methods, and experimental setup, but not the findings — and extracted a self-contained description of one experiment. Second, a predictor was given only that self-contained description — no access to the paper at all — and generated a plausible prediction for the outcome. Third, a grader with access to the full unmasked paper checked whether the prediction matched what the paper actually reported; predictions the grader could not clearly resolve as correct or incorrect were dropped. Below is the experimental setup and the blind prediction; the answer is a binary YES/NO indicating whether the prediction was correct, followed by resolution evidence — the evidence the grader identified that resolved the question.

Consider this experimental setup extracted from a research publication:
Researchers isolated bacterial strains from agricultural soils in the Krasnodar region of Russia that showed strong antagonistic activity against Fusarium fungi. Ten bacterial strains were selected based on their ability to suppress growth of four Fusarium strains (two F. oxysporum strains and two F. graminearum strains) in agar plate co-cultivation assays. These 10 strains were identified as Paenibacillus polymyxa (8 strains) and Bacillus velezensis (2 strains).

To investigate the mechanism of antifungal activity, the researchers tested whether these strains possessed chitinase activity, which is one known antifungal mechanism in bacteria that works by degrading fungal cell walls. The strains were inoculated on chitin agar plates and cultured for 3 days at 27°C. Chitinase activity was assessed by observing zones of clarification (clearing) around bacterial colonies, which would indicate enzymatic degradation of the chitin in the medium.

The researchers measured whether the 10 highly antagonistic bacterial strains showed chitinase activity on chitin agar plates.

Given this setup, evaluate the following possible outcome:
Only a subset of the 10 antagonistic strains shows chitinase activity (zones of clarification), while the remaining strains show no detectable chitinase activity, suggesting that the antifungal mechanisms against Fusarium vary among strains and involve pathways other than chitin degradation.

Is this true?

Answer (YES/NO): NO